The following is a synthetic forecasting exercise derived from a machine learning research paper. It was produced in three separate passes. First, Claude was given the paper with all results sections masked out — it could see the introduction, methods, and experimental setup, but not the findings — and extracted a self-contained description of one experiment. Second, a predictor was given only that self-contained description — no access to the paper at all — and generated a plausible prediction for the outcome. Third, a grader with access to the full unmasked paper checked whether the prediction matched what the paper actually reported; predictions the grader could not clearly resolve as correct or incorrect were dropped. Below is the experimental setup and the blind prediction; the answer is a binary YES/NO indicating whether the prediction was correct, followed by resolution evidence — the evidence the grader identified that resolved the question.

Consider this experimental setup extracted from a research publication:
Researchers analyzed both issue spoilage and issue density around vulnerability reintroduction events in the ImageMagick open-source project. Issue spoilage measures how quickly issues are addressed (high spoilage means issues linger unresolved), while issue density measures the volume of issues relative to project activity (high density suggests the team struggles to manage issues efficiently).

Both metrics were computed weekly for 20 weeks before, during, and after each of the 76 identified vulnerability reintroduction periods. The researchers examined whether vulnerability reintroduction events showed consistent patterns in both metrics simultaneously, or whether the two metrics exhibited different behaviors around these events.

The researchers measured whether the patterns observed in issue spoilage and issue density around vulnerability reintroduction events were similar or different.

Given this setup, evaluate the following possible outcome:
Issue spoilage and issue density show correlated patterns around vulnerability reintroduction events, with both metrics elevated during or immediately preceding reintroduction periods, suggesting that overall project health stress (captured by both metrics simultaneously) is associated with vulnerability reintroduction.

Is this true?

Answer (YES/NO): NO